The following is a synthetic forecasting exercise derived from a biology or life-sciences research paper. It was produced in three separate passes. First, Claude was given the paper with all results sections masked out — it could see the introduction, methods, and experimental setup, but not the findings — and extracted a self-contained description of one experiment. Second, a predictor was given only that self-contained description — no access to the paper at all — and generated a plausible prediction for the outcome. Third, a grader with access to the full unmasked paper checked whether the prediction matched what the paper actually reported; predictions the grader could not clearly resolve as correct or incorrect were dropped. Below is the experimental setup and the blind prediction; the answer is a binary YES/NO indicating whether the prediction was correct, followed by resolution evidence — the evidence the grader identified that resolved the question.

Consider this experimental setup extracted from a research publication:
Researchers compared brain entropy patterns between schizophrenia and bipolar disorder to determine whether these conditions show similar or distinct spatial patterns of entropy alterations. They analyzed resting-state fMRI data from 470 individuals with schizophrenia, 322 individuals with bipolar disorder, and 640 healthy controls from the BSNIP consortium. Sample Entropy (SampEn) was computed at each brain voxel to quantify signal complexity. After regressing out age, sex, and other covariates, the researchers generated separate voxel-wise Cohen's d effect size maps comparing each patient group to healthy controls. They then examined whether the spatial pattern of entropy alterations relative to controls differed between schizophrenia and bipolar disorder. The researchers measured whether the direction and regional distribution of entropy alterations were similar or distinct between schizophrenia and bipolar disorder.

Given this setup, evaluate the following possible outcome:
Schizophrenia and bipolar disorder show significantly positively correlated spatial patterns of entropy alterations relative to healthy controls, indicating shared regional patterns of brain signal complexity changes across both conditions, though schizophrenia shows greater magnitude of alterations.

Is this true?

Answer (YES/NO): NO